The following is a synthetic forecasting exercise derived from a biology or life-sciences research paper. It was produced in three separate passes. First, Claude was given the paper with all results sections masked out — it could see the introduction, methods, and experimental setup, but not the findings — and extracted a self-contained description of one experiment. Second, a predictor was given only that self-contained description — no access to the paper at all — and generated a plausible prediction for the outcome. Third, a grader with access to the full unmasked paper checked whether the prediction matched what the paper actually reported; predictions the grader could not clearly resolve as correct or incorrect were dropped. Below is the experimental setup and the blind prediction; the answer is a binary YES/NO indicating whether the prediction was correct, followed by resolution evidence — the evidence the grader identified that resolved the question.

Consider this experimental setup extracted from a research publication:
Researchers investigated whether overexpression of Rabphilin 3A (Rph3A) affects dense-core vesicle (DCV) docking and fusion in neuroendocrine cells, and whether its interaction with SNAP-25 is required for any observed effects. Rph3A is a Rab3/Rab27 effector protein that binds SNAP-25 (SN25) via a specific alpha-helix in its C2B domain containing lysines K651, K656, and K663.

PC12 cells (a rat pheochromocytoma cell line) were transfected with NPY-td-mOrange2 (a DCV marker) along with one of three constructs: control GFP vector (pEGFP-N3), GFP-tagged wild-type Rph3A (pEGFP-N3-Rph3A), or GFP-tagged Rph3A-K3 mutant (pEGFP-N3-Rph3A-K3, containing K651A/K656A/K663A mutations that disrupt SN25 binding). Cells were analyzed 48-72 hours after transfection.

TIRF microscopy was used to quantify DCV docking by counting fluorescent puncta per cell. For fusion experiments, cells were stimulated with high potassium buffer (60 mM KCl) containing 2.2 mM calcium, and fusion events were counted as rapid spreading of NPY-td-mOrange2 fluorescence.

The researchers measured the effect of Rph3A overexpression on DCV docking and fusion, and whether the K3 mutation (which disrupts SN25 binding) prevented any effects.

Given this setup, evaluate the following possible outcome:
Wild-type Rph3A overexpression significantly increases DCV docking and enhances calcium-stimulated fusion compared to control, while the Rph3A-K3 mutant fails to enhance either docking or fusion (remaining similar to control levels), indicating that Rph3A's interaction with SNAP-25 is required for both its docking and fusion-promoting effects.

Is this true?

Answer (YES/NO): NO